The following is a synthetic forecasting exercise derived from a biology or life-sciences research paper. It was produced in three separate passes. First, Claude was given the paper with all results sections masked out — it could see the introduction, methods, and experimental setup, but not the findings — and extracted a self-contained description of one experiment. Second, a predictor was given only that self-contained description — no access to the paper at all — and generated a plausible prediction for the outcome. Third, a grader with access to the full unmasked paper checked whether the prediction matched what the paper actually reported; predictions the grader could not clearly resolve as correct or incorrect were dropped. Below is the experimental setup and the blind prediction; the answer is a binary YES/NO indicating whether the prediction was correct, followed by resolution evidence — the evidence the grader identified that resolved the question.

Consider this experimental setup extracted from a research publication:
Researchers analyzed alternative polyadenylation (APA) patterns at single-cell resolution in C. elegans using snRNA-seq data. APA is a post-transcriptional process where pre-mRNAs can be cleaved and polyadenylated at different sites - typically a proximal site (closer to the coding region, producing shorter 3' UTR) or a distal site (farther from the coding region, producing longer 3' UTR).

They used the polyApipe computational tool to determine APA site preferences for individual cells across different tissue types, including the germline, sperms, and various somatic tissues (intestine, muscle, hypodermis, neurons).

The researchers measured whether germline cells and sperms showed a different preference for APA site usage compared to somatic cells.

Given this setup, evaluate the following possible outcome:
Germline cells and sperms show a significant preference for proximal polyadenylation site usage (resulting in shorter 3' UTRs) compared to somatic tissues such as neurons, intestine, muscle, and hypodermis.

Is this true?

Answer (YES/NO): NO